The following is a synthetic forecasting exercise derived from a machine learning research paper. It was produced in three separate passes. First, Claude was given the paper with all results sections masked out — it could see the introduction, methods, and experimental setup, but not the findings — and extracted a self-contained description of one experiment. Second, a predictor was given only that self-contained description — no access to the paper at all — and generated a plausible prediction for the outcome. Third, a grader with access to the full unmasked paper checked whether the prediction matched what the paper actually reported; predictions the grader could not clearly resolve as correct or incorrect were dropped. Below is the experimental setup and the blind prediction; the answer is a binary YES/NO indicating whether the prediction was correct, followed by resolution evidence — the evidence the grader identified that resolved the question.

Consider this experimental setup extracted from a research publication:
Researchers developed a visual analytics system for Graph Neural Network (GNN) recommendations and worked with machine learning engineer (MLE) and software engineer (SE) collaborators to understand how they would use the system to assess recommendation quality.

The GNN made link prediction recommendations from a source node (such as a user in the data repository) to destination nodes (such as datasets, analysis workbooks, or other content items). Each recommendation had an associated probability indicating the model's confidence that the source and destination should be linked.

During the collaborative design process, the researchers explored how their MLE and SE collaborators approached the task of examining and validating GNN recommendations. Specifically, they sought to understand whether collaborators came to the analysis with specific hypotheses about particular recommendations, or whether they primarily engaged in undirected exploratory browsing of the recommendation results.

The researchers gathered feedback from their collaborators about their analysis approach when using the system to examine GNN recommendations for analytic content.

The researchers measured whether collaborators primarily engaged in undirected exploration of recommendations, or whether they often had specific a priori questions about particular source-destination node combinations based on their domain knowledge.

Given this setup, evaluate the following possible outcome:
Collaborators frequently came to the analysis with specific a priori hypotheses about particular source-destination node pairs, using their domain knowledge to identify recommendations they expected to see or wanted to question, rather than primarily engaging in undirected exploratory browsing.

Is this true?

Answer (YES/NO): YES